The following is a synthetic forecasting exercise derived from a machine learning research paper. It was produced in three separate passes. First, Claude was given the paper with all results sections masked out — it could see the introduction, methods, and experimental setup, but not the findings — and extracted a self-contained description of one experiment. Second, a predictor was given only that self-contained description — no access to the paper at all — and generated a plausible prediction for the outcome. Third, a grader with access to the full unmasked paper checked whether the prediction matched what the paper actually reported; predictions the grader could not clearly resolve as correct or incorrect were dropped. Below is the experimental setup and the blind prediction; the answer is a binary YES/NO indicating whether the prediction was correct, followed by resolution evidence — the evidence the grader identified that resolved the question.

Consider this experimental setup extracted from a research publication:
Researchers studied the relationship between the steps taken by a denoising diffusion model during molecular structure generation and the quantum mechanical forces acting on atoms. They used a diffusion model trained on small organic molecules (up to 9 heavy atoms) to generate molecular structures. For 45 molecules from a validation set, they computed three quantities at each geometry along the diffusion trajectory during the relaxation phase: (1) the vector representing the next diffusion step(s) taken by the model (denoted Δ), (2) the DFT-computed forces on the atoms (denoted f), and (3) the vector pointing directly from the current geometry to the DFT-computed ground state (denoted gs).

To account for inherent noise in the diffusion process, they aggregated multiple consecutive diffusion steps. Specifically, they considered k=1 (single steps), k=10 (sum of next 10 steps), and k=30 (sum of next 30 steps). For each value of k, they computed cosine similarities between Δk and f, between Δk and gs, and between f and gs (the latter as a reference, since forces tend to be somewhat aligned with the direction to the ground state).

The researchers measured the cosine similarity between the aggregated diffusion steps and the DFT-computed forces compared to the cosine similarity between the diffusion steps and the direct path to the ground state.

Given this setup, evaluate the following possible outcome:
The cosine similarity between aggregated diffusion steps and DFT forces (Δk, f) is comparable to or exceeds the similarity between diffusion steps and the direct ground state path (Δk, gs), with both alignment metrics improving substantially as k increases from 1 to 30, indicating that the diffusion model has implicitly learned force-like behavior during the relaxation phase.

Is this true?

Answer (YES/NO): NO